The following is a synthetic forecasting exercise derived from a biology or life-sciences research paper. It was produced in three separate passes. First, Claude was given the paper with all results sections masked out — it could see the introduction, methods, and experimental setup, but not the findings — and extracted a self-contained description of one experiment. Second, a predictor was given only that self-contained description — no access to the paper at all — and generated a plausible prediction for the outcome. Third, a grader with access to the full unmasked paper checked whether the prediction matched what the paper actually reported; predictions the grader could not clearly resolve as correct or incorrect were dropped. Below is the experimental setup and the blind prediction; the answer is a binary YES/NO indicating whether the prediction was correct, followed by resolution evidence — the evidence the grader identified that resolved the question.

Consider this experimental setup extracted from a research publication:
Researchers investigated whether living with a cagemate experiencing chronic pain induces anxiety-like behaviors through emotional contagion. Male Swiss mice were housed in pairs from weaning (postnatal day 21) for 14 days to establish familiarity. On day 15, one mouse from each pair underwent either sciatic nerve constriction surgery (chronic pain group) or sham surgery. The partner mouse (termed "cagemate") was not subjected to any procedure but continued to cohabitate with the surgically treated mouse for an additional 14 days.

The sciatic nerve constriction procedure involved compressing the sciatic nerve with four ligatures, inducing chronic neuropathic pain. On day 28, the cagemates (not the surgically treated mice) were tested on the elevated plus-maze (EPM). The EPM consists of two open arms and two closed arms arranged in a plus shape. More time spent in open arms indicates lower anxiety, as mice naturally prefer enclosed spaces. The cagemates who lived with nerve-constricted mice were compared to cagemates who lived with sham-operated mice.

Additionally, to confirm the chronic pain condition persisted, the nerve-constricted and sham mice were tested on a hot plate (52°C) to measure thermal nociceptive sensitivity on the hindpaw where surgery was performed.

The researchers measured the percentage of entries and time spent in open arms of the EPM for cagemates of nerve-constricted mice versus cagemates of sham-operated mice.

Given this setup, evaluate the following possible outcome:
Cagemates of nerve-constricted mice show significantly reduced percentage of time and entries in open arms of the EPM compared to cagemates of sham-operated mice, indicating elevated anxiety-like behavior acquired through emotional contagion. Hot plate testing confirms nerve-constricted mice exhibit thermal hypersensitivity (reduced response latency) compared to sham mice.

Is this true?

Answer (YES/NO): YES